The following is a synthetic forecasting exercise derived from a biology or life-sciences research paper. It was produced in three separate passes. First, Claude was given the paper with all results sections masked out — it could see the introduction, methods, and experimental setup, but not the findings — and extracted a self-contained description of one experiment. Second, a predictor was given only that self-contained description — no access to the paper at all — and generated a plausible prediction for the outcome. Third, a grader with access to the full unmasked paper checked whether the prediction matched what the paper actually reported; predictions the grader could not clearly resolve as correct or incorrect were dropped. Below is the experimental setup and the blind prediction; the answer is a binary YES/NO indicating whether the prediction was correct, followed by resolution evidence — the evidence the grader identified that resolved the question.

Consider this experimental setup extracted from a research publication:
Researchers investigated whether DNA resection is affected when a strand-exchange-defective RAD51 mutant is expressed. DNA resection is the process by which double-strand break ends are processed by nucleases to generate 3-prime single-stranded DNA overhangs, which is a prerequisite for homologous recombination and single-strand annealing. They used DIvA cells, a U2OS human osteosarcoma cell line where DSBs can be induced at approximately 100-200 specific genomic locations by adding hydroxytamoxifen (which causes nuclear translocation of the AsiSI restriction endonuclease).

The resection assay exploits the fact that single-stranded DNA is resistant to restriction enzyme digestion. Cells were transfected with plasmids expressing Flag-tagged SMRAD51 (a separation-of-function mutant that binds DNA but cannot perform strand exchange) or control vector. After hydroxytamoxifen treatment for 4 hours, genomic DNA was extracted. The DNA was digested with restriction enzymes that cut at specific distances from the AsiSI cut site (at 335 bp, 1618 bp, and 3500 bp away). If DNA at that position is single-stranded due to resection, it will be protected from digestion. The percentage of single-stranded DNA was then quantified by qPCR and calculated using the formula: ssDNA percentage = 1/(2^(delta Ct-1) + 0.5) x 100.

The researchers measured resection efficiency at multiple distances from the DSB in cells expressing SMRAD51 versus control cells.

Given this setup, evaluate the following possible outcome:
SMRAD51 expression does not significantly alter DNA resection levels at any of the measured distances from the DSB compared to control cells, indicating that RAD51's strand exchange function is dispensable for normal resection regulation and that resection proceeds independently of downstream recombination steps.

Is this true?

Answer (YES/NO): YES